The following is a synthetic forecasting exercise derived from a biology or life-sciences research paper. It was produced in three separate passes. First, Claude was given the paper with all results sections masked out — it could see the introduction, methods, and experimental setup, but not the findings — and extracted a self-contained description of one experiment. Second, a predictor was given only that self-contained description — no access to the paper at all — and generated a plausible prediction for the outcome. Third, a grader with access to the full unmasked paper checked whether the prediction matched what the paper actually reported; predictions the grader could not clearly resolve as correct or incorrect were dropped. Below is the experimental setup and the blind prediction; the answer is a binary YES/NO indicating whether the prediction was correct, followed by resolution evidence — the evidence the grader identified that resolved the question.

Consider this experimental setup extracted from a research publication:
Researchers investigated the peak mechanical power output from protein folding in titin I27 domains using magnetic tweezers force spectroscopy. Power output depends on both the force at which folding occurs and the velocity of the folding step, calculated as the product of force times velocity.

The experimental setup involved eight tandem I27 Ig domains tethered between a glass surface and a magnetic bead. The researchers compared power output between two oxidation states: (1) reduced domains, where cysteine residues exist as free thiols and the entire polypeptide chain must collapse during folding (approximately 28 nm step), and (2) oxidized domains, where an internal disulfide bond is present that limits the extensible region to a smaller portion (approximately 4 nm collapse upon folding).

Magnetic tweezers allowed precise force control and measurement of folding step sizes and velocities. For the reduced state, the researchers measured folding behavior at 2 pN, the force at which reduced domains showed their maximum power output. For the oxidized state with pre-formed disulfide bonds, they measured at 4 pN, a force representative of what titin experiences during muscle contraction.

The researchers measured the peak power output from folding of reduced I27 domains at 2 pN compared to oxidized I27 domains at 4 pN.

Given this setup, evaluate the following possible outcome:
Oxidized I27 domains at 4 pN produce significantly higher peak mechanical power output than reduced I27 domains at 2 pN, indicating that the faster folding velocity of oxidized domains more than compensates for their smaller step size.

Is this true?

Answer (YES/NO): YES